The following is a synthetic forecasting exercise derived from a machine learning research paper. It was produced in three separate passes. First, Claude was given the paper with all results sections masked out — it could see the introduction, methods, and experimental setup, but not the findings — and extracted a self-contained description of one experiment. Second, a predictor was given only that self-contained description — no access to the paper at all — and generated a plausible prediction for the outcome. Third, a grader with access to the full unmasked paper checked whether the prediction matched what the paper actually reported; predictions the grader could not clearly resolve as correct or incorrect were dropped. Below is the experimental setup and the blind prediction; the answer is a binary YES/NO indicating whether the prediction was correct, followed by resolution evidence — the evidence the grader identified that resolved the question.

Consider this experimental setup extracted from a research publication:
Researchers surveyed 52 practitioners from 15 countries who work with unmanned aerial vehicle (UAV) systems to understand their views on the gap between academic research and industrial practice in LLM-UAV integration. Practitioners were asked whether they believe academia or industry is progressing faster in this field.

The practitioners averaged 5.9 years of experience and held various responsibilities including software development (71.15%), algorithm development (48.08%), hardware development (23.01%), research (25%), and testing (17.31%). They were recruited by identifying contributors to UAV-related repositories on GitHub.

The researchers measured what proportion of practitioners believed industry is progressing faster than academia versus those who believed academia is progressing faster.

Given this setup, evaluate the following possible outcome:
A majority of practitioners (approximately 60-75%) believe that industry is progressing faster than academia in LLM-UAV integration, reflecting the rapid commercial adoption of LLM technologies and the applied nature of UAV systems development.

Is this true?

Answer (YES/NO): NO